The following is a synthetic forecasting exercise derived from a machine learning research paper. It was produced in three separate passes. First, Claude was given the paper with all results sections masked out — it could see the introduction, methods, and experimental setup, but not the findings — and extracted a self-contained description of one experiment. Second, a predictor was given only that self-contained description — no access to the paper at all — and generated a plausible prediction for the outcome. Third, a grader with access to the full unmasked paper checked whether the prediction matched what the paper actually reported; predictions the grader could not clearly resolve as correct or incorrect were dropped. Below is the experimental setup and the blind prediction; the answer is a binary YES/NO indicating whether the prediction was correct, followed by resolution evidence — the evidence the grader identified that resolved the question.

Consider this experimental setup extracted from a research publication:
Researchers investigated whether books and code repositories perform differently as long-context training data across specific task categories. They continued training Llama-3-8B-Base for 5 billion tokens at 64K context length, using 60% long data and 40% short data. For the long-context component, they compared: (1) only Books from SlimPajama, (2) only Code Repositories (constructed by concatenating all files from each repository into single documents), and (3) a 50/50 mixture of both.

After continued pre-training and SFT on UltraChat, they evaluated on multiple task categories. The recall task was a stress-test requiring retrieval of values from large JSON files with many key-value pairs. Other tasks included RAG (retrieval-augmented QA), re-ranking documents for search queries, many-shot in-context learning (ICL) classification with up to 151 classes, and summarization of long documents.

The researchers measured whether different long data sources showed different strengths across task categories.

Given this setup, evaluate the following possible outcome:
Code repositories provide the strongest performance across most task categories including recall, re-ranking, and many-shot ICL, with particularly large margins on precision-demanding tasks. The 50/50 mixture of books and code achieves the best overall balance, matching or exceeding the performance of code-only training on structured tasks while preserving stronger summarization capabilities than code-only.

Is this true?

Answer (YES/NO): NO